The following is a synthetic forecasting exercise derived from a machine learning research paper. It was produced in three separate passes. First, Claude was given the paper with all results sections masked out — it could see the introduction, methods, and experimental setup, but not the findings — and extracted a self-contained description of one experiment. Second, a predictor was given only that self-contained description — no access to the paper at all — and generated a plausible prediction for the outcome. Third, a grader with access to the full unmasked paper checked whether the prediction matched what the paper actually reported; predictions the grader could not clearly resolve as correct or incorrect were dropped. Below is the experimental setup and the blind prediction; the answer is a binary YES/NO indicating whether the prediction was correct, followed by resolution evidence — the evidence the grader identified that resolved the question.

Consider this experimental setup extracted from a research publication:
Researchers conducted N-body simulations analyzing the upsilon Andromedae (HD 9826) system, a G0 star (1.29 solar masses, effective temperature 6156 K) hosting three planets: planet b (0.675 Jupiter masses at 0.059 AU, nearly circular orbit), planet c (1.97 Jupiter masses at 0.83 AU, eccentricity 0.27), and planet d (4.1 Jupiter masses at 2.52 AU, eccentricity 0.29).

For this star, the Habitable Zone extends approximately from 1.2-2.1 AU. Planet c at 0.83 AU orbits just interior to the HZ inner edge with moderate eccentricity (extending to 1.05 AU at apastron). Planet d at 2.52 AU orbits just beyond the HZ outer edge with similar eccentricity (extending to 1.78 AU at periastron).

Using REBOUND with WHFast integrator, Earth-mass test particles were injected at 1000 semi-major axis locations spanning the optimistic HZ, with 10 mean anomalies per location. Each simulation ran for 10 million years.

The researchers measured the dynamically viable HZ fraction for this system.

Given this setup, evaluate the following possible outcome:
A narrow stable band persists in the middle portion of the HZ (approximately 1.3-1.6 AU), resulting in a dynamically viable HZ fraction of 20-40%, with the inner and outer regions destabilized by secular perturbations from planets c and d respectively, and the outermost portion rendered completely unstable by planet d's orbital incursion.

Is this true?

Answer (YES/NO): NO